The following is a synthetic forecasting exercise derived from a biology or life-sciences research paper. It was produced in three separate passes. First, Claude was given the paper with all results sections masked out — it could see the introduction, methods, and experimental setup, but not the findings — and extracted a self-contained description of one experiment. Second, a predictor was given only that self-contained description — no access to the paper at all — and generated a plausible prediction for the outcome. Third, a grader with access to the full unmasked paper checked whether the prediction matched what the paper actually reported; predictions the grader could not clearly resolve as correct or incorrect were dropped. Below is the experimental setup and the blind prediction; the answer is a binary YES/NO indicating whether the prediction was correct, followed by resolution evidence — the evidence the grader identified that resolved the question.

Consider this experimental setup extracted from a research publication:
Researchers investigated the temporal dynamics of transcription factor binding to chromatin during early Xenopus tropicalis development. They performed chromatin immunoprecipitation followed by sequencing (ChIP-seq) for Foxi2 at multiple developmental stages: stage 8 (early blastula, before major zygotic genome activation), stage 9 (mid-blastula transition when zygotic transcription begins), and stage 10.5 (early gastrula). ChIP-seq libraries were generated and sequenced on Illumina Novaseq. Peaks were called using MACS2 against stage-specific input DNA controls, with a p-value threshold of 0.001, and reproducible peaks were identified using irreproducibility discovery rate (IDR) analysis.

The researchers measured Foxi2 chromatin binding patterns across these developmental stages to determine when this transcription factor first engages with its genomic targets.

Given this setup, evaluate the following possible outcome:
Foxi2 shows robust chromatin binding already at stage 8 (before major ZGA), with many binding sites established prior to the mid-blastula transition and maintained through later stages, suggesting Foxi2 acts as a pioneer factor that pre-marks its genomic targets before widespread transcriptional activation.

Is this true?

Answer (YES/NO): YES